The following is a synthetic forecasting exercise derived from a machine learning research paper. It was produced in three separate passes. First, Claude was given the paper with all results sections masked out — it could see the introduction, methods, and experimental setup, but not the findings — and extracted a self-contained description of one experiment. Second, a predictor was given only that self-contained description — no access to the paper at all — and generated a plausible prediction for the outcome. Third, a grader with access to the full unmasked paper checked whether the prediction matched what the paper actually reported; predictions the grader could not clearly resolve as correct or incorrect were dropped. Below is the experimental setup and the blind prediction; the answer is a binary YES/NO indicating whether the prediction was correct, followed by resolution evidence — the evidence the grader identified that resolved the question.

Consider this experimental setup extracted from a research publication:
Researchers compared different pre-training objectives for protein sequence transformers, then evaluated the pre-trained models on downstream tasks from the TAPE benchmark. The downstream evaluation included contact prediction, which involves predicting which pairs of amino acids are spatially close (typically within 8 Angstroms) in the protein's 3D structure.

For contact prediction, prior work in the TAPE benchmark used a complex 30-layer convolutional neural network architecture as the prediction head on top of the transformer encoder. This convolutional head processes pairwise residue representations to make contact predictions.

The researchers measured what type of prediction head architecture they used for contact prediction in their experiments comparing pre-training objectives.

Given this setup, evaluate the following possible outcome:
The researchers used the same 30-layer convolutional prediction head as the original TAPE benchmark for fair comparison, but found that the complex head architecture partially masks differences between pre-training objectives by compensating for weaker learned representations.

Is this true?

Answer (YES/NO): NO